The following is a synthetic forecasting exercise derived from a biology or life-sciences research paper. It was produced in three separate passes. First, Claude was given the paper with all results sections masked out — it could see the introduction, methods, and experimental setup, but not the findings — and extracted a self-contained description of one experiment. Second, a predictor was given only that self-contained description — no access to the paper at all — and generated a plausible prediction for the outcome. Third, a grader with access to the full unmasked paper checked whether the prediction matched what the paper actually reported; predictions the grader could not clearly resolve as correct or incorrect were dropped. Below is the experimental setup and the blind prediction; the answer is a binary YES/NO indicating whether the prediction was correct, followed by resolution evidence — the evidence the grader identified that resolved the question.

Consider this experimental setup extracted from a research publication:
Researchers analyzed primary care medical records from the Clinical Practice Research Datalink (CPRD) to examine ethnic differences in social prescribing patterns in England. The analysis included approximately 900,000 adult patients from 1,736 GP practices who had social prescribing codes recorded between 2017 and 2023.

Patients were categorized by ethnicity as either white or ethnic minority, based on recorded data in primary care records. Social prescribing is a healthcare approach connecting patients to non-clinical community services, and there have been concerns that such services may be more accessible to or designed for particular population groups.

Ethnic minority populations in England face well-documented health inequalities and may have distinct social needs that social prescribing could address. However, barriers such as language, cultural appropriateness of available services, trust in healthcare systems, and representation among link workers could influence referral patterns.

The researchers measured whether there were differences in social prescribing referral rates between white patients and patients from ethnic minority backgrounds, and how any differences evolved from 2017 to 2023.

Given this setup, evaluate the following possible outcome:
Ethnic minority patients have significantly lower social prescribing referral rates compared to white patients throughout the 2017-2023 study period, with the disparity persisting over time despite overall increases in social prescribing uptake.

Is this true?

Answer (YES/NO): NO